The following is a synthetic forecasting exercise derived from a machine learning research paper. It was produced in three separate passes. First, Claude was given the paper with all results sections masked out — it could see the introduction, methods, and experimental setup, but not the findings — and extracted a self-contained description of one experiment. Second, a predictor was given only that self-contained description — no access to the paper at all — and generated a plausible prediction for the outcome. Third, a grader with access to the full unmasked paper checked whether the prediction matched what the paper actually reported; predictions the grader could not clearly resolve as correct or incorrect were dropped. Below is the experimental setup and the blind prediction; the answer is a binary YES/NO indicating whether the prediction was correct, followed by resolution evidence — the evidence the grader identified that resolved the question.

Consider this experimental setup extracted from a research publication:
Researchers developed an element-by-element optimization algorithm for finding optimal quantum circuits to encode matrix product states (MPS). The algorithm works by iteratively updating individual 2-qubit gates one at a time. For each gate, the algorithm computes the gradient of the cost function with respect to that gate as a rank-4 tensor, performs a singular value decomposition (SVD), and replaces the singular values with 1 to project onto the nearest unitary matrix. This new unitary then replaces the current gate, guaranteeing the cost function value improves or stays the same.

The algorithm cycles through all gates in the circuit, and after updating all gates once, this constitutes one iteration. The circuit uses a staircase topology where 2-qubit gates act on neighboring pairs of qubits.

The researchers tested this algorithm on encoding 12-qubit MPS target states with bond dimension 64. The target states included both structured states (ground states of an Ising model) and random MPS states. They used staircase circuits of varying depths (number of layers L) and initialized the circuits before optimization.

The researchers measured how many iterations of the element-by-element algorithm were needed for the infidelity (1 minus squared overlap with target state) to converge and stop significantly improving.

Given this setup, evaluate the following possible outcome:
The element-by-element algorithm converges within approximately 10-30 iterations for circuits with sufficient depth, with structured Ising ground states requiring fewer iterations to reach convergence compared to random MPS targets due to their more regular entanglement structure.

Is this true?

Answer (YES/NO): NO